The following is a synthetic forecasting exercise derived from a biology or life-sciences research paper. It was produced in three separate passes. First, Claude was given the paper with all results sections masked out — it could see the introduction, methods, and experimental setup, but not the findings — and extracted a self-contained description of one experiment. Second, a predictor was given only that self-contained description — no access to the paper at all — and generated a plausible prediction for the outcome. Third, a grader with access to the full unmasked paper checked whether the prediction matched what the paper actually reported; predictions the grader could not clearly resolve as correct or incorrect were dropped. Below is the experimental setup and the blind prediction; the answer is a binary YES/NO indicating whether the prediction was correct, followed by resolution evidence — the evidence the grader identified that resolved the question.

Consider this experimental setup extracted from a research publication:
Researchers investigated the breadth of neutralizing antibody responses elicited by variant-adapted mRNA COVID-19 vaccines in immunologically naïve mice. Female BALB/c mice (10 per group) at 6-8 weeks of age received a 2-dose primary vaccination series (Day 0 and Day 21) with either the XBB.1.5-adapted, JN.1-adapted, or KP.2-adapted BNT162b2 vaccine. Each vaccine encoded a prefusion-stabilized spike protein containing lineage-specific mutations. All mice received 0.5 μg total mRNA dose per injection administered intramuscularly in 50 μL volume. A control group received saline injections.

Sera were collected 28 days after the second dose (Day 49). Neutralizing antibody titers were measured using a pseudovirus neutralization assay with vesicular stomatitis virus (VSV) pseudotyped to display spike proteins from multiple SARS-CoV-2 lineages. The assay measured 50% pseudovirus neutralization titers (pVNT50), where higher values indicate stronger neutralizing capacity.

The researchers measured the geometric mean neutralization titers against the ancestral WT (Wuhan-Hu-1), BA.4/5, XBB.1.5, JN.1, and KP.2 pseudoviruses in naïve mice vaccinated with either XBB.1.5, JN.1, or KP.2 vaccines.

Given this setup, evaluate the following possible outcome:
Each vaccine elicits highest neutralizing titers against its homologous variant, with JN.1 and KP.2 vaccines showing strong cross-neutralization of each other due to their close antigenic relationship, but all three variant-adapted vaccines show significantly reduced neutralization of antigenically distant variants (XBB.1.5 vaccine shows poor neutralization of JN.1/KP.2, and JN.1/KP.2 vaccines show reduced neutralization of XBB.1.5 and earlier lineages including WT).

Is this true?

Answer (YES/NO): YES